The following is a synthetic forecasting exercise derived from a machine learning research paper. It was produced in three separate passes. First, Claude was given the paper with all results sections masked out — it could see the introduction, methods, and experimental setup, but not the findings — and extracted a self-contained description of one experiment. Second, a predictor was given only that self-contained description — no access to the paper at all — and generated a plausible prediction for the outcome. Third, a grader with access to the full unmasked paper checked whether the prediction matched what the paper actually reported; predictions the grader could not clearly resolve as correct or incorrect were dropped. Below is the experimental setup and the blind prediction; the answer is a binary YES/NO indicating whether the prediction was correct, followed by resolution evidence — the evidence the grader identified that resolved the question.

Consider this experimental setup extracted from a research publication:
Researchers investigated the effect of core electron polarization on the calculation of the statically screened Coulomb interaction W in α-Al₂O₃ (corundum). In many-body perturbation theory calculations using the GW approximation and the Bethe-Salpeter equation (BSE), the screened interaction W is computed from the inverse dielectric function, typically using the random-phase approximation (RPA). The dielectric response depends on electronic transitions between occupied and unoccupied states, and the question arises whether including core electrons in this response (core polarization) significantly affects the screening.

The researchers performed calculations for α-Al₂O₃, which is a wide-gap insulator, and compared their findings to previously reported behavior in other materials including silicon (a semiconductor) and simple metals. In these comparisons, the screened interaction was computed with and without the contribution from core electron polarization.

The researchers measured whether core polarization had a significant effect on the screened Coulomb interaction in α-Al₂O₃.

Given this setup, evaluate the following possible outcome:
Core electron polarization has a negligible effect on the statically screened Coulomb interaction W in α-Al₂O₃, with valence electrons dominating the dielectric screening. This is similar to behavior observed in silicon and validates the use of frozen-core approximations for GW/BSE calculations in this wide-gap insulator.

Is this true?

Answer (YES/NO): NO